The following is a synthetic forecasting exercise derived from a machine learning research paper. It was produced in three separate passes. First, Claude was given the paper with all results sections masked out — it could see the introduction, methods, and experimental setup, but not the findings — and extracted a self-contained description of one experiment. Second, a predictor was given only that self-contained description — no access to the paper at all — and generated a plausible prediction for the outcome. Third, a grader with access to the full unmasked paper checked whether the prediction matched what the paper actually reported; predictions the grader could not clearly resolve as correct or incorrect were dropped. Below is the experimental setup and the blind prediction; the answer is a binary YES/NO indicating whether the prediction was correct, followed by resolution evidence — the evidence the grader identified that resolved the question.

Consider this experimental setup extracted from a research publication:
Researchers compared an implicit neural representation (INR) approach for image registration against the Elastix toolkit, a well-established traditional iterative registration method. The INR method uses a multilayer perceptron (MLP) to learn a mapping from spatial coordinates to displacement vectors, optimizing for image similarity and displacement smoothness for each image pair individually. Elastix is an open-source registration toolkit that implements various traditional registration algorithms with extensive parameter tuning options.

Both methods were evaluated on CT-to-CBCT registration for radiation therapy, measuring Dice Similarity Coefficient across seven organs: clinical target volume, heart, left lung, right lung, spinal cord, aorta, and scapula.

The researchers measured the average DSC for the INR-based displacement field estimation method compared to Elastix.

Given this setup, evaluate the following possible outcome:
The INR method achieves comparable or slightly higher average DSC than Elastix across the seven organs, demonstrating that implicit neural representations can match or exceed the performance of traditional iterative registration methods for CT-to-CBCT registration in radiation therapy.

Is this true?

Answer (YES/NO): NO